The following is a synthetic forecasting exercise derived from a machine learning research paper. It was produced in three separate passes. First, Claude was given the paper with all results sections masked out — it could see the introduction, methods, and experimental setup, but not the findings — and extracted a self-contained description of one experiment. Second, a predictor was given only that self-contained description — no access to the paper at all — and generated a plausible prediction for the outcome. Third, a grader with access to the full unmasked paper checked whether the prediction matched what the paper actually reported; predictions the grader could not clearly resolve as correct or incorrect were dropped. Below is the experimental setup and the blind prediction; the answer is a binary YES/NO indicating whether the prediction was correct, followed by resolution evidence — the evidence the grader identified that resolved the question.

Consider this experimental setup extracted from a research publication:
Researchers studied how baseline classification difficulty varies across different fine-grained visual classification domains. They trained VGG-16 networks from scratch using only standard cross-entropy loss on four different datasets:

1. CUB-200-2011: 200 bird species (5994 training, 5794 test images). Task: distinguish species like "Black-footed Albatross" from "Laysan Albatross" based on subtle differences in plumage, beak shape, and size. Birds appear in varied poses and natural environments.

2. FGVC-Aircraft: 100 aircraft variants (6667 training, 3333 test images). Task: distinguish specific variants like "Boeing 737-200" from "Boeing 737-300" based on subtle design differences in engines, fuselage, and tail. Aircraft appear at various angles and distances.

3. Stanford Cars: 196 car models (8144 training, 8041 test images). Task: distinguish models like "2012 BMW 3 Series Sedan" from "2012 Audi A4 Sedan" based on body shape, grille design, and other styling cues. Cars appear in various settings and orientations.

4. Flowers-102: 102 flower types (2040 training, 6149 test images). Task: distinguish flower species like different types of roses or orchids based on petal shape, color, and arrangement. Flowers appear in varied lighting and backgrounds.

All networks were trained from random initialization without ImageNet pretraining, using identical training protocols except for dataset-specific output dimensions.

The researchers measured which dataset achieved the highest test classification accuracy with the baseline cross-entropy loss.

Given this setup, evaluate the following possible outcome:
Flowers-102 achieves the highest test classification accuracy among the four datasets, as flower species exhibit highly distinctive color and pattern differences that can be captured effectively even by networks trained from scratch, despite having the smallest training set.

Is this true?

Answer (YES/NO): NO